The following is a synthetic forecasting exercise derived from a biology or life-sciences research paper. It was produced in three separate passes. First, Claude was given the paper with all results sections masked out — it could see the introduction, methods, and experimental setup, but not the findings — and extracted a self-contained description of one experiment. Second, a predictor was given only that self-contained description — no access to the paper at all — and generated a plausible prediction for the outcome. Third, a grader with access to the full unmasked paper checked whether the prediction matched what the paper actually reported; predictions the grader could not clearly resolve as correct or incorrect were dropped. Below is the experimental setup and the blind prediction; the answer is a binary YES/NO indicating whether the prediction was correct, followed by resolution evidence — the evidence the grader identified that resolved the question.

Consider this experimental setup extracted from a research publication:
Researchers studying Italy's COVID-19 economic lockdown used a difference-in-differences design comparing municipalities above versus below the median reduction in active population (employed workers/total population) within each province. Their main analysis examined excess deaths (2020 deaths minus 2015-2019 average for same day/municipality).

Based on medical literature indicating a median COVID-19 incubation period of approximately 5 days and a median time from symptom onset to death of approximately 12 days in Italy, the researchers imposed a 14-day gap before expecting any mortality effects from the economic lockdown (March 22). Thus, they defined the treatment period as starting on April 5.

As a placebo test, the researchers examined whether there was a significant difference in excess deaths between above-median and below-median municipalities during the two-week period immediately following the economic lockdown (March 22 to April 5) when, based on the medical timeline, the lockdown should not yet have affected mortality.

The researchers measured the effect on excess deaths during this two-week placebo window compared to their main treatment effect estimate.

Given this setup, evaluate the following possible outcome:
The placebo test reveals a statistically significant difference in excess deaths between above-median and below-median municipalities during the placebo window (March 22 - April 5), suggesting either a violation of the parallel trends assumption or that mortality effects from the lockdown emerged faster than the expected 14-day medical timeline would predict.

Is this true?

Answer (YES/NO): NO